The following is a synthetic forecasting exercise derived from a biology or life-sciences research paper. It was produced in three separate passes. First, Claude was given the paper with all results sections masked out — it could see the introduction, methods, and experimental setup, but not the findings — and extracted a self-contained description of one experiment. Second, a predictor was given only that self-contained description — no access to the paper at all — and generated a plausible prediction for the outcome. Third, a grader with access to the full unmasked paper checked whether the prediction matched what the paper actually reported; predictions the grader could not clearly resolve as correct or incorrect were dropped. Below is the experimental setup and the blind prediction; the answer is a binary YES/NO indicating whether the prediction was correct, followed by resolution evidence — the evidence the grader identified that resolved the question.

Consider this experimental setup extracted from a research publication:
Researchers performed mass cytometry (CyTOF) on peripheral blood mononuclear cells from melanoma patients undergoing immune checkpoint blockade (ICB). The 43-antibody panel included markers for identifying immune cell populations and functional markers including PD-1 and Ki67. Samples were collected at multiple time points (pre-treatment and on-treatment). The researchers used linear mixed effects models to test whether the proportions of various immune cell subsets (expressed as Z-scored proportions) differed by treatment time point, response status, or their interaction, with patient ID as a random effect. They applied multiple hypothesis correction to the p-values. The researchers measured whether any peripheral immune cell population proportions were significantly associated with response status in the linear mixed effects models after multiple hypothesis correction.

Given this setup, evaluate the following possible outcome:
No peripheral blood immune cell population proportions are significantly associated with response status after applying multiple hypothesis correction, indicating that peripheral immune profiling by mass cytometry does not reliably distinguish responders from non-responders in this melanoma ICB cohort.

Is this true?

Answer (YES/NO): YES